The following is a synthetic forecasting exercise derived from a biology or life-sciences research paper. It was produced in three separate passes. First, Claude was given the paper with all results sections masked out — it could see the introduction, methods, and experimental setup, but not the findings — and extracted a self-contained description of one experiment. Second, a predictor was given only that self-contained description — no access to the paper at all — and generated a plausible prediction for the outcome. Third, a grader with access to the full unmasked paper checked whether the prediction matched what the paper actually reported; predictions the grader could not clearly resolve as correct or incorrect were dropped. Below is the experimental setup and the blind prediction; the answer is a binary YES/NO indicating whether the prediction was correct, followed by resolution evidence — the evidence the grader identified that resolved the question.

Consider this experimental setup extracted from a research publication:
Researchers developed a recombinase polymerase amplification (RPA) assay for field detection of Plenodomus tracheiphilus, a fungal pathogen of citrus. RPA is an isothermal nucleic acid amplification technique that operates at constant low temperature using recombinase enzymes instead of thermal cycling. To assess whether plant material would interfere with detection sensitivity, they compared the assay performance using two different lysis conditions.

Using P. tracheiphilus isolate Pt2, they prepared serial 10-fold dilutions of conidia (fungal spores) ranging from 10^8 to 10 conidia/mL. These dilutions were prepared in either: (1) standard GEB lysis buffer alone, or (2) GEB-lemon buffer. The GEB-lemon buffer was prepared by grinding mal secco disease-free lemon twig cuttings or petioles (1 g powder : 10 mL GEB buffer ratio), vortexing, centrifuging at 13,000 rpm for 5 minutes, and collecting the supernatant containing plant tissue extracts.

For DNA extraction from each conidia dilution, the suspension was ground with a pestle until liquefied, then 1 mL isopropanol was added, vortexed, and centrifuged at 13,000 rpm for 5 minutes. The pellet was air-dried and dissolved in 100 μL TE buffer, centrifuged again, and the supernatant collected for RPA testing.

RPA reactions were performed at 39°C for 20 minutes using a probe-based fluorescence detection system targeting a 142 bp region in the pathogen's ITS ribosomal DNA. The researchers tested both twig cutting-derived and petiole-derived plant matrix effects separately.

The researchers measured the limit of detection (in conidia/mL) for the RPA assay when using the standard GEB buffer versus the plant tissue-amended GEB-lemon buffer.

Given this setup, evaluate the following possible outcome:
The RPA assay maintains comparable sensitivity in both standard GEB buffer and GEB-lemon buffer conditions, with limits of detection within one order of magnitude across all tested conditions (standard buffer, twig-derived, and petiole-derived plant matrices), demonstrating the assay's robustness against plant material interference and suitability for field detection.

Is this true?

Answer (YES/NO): YES